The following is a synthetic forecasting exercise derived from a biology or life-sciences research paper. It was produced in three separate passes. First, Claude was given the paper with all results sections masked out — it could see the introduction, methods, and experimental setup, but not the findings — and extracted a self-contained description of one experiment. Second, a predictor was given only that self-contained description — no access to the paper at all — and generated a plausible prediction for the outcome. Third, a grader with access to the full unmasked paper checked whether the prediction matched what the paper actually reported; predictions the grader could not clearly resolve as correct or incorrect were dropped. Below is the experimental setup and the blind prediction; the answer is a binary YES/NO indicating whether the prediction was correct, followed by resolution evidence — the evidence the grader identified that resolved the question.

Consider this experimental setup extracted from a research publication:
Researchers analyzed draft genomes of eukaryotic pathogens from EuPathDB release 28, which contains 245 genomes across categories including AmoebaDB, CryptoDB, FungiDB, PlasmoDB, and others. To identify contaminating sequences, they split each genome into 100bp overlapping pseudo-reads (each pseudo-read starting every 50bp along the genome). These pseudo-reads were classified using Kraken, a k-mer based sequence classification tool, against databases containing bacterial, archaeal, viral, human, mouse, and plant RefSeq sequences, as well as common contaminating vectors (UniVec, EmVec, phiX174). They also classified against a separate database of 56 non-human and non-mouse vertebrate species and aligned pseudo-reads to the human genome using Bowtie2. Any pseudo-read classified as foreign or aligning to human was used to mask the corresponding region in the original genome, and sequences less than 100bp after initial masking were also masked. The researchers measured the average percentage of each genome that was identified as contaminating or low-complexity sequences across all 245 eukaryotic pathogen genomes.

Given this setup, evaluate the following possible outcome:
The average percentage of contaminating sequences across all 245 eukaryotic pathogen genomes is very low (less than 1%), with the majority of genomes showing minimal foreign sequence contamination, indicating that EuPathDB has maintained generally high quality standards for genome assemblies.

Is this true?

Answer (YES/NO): NO